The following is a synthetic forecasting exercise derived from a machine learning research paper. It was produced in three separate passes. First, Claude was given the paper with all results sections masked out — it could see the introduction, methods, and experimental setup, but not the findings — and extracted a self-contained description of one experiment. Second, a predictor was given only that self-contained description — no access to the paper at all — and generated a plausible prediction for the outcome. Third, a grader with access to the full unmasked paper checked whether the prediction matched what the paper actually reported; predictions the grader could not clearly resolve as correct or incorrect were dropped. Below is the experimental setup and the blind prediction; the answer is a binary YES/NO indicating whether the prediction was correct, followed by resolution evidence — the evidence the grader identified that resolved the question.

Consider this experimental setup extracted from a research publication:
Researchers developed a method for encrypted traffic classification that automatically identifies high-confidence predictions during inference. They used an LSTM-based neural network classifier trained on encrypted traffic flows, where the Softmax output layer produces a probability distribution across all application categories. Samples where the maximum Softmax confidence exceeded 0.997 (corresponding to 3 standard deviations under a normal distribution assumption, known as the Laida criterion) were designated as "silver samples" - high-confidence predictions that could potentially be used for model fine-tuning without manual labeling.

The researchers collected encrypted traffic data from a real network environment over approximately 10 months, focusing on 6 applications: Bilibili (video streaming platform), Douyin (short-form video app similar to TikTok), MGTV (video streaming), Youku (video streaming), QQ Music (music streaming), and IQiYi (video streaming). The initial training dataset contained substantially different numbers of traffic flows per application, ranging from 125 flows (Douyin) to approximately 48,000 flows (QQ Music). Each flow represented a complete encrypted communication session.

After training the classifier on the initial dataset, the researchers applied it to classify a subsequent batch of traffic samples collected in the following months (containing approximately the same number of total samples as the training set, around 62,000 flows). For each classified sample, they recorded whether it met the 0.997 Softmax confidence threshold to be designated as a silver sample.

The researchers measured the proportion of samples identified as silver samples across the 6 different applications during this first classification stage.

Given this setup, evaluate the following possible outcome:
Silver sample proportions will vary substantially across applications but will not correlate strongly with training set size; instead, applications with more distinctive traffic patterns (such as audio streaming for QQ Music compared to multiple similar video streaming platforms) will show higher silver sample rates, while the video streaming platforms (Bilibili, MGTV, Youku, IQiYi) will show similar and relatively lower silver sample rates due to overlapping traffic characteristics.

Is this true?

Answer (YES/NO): NO